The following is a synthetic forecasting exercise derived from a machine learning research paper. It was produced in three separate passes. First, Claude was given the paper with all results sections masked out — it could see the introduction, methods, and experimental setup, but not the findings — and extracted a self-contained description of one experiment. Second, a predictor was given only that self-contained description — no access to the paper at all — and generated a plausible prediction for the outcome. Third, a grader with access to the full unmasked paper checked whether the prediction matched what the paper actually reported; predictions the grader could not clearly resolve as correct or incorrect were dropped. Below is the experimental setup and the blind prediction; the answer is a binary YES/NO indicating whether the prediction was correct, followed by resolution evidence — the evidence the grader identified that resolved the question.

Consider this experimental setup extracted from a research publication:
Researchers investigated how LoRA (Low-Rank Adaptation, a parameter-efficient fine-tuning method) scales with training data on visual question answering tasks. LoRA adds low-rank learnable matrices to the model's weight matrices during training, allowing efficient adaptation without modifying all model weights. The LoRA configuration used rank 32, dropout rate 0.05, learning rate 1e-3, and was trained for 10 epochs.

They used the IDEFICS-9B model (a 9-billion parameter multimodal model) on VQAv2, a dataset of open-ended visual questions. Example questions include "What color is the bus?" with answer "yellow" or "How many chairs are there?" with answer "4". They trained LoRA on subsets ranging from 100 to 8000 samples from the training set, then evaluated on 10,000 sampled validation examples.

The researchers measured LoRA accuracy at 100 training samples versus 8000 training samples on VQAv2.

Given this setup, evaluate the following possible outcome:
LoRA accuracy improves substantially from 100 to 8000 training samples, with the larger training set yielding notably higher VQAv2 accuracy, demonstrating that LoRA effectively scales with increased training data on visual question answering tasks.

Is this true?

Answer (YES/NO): NO